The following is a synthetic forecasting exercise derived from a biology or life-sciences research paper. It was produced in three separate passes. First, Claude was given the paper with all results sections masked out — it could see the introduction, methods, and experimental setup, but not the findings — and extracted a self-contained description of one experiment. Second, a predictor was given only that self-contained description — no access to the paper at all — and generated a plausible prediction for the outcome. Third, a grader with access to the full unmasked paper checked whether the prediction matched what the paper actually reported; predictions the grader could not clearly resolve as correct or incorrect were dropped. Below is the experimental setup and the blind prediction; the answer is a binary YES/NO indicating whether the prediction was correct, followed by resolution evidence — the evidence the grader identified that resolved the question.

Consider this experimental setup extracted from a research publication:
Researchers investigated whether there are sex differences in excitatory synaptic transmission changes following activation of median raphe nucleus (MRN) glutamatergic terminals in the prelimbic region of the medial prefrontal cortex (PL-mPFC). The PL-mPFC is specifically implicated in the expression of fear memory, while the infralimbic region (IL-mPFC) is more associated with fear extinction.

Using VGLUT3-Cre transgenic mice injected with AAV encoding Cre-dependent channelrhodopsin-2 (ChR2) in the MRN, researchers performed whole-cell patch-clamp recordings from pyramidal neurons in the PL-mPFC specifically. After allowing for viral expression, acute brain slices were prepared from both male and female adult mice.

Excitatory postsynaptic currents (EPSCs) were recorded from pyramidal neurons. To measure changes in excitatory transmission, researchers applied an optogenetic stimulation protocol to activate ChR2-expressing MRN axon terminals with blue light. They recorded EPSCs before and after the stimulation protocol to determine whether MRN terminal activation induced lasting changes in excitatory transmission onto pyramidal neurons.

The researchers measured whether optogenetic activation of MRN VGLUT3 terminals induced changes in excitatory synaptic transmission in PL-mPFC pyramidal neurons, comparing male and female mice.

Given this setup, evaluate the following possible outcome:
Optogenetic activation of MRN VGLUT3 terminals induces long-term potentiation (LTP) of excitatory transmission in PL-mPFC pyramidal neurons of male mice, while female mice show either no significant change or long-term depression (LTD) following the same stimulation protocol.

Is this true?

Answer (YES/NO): NO